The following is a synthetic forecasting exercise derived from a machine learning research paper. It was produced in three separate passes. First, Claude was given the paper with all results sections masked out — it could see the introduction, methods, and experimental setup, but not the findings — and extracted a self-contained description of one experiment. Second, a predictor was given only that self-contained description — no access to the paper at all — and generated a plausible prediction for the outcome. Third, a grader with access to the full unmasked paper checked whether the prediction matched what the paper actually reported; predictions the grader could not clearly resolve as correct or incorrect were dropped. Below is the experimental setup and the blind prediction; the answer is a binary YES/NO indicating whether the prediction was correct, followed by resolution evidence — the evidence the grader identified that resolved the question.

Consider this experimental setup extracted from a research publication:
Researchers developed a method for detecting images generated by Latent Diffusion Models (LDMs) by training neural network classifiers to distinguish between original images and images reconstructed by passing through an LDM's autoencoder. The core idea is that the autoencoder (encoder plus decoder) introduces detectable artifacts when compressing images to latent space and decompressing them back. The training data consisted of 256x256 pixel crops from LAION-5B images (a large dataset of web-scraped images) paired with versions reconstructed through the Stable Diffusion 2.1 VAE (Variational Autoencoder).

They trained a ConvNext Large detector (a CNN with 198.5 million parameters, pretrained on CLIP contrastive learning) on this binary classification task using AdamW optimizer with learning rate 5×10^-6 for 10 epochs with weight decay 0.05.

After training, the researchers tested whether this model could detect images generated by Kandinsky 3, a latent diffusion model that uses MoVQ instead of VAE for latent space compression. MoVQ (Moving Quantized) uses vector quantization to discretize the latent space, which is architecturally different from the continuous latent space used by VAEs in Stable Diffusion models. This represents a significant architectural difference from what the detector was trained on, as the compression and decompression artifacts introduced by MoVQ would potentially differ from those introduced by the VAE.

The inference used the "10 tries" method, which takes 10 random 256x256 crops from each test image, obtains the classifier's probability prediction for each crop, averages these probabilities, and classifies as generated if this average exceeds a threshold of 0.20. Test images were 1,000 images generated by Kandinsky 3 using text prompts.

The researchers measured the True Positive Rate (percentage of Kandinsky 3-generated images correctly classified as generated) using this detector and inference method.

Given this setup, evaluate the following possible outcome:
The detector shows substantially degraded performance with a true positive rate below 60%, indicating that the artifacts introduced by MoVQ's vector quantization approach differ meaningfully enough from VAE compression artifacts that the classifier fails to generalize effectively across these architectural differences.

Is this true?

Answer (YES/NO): NO